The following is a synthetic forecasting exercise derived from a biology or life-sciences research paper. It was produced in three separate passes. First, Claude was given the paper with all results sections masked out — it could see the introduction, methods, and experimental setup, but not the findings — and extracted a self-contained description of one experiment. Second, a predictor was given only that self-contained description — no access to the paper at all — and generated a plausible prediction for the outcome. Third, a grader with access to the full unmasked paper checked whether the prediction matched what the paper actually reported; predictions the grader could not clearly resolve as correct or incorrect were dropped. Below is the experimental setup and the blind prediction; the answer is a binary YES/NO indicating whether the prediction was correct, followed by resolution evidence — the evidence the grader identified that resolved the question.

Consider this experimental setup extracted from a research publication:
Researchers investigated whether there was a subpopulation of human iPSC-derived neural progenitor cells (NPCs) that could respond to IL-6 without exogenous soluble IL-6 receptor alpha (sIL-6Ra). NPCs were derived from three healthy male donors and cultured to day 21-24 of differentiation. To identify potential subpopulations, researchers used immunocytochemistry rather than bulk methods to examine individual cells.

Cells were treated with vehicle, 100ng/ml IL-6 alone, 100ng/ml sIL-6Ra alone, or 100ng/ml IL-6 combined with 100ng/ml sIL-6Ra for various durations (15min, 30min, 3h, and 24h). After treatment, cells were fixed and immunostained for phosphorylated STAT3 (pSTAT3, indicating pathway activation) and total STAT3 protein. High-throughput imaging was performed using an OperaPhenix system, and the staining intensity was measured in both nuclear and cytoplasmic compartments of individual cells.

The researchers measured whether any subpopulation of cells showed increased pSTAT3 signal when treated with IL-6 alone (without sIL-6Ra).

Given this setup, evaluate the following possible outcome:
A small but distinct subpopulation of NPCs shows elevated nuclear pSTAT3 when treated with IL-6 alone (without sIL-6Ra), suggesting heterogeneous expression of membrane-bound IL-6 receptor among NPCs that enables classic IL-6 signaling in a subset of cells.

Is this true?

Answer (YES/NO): NO